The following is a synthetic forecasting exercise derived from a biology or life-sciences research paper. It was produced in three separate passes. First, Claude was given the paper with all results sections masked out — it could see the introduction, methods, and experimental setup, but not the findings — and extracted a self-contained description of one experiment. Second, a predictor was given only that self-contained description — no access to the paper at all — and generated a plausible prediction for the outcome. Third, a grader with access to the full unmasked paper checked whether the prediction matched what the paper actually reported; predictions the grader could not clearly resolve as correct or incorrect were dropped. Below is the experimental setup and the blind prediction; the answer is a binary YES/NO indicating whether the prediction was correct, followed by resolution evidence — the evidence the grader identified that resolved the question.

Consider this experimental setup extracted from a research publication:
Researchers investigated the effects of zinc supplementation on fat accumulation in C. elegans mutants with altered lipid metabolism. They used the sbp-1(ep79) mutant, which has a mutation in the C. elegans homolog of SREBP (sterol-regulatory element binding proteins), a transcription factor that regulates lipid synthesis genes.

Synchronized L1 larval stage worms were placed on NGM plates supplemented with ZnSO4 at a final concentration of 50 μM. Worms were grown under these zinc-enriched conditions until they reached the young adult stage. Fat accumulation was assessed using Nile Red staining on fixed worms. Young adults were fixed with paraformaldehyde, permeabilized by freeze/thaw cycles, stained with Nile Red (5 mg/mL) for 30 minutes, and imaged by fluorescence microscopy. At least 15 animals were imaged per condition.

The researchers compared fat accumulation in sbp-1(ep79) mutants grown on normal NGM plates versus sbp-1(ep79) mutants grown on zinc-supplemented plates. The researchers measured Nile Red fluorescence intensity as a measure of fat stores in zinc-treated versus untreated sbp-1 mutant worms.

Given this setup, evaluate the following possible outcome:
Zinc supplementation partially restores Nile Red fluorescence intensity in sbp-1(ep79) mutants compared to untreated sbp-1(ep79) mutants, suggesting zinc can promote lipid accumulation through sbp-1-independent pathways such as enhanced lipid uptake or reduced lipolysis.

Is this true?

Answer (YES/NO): NO